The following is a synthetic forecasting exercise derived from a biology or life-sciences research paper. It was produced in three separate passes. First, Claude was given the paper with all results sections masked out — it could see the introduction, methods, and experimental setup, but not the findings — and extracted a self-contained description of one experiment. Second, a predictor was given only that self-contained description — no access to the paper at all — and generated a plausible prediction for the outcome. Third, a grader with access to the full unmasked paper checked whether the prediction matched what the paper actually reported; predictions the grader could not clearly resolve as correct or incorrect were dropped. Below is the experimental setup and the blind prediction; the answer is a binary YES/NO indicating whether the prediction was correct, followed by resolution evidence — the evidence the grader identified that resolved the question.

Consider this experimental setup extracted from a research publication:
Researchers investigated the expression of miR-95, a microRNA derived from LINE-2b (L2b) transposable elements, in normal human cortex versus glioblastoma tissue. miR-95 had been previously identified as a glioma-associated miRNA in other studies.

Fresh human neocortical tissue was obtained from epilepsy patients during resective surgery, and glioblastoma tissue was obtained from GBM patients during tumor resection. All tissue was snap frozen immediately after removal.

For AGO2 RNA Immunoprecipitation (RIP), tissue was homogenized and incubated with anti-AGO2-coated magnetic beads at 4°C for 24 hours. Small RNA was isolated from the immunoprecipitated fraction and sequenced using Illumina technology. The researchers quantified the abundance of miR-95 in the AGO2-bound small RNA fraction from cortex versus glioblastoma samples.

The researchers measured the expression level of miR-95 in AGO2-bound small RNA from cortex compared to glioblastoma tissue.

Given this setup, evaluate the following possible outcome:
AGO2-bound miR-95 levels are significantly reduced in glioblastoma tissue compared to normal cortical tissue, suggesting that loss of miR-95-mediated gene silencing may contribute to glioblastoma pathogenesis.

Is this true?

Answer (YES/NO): YES